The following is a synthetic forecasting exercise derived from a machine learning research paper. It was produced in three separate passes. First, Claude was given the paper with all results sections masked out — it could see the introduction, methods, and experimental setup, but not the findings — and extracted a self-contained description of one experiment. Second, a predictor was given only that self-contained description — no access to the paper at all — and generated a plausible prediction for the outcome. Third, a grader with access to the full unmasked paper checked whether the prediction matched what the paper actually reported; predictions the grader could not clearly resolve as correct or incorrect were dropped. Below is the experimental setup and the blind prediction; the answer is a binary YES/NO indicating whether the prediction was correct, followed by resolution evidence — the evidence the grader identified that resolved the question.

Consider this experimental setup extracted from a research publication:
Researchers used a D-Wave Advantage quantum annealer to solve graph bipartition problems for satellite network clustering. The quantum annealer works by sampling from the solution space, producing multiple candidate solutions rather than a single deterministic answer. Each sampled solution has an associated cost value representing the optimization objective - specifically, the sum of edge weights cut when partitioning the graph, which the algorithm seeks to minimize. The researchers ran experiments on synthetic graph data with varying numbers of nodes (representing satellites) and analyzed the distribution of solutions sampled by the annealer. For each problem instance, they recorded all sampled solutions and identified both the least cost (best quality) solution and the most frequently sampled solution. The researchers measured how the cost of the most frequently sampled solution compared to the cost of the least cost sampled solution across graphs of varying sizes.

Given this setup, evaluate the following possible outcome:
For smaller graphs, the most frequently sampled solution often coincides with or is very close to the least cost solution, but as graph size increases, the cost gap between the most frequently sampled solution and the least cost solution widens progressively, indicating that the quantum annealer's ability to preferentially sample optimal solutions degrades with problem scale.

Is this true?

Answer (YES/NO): NO